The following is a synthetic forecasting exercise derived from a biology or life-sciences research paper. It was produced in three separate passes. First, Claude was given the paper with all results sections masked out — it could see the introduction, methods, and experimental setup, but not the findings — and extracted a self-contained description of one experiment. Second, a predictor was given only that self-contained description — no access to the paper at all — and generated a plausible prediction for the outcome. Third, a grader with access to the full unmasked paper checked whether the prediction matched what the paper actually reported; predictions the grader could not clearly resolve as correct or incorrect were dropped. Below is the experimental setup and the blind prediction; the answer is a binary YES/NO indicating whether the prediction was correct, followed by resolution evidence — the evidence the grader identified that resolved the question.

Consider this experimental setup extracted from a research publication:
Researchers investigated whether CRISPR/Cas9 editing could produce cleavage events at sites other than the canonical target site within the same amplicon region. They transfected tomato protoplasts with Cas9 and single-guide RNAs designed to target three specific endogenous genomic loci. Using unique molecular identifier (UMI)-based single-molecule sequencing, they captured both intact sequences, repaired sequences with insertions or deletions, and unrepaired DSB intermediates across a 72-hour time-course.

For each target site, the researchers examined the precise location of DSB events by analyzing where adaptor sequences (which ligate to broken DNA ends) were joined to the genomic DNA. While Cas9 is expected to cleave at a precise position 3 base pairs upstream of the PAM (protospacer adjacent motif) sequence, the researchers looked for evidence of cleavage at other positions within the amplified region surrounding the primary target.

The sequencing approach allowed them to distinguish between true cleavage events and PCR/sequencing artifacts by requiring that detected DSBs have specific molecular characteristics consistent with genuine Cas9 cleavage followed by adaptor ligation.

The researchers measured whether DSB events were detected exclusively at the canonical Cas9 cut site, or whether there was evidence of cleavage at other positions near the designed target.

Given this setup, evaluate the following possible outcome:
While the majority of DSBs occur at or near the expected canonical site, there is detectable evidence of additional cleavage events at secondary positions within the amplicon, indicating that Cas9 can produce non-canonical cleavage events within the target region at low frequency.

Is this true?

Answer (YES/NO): NO